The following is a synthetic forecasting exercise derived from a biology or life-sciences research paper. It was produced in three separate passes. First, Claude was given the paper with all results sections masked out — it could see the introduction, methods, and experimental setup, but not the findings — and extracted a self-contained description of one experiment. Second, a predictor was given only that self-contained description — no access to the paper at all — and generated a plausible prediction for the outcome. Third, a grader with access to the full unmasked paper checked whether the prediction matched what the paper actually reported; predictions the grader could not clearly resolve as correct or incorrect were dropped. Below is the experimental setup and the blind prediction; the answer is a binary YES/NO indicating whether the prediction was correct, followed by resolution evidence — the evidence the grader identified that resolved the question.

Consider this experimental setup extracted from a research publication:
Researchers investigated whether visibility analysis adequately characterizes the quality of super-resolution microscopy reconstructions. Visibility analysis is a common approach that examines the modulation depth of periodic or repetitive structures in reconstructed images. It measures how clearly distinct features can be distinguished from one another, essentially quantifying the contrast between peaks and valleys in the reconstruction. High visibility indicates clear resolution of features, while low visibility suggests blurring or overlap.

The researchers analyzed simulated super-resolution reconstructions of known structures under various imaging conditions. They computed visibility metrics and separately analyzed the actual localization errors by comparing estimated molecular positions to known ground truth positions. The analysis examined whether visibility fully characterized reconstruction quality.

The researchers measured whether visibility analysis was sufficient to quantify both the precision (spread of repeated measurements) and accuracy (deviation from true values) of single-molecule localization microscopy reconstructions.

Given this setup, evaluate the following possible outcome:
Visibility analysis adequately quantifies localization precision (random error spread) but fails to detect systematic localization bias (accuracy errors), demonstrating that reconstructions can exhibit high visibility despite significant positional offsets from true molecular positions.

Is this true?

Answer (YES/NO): YES